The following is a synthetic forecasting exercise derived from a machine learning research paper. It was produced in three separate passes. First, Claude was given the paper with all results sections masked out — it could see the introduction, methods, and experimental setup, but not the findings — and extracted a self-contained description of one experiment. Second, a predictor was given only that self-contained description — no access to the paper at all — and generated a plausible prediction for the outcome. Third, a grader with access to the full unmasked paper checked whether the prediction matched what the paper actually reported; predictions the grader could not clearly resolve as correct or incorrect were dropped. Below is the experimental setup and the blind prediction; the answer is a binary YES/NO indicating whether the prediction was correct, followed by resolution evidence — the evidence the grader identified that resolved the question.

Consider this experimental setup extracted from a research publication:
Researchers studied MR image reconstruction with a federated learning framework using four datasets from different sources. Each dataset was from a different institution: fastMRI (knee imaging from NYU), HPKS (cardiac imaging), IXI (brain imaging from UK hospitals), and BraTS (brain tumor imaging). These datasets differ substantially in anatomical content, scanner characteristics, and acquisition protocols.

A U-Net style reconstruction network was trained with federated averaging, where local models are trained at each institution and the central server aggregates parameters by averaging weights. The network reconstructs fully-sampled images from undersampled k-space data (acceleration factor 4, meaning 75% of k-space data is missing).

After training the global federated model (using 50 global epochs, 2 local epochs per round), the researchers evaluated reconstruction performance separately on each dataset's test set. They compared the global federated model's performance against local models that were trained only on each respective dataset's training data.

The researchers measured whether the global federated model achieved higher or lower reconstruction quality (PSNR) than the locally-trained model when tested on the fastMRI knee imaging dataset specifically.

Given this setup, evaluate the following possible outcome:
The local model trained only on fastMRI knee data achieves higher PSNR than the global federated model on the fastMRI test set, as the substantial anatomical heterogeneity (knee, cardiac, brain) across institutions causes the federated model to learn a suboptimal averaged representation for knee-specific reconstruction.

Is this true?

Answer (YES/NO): YES